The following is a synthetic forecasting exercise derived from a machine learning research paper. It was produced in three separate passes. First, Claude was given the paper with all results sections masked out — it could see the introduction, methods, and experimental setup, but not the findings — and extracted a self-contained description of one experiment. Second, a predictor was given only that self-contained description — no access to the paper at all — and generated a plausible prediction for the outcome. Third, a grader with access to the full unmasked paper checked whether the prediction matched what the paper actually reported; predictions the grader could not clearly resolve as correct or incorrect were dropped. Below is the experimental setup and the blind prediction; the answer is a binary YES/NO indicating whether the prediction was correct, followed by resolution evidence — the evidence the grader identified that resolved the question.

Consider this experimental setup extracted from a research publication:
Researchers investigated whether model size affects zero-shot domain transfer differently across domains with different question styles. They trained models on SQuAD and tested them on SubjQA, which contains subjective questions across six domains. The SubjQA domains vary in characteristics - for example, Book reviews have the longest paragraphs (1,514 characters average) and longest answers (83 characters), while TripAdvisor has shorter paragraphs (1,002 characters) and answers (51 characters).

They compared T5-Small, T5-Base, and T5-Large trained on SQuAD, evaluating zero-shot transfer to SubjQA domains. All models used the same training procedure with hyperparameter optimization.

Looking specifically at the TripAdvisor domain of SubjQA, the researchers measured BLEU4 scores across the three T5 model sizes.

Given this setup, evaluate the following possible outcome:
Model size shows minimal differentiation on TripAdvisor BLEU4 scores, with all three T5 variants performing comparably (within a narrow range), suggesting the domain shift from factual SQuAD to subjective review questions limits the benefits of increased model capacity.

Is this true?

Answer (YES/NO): NO